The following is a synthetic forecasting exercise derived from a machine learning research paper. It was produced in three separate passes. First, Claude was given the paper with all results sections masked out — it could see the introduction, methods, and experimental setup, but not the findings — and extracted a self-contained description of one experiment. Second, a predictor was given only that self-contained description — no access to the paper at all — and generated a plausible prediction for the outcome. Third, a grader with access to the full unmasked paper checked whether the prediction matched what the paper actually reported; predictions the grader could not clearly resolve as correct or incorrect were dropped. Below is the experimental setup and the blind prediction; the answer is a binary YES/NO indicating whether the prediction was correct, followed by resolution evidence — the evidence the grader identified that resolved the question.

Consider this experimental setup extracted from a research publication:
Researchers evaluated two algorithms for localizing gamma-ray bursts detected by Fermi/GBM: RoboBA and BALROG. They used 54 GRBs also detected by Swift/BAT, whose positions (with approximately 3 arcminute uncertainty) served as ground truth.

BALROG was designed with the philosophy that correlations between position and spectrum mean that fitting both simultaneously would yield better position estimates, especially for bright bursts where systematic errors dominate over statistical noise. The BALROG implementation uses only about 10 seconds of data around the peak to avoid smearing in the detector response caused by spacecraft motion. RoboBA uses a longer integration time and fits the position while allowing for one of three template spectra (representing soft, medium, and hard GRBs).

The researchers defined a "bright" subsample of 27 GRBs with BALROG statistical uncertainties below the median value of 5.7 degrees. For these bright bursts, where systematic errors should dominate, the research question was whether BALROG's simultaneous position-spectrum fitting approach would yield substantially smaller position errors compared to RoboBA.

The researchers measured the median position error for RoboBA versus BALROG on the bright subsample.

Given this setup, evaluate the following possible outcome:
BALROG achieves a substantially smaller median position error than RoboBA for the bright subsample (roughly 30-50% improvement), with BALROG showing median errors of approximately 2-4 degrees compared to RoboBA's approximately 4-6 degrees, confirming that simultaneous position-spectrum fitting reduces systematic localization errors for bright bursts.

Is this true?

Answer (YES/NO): NO